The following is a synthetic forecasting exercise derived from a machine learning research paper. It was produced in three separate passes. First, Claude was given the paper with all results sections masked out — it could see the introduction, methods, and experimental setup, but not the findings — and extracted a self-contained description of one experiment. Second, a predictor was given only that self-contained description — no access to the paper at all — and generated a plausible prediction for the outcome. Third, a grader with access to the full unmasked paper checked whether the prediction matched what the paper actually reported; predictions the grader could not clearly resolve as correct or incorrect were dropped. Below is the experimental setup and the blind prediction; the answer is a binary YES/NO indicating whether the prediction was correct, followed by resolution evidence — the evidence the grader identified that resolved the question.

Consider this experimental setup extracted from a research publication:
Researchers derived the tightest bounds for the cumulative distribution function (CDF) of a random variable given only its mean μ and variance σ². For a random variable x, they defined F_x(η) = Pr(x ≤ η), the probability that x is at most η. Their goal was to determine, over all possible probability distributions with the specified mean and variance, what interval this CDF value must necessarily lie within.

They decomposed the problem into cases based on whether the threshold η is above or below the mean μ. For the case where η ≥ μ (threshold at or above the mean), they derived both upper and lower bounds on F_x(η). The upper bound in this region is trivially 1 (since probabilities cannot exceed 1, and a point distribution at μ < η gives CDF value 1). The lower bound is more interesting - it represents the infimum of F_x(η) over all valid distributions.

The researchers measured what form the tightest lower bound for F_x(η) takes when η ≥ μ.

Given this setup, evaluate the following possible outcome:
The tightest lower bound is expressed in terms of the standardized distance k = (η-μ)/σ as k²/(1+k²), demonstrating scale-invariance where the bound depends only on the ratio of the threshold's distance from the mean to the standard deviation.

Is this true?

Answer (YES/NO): YES